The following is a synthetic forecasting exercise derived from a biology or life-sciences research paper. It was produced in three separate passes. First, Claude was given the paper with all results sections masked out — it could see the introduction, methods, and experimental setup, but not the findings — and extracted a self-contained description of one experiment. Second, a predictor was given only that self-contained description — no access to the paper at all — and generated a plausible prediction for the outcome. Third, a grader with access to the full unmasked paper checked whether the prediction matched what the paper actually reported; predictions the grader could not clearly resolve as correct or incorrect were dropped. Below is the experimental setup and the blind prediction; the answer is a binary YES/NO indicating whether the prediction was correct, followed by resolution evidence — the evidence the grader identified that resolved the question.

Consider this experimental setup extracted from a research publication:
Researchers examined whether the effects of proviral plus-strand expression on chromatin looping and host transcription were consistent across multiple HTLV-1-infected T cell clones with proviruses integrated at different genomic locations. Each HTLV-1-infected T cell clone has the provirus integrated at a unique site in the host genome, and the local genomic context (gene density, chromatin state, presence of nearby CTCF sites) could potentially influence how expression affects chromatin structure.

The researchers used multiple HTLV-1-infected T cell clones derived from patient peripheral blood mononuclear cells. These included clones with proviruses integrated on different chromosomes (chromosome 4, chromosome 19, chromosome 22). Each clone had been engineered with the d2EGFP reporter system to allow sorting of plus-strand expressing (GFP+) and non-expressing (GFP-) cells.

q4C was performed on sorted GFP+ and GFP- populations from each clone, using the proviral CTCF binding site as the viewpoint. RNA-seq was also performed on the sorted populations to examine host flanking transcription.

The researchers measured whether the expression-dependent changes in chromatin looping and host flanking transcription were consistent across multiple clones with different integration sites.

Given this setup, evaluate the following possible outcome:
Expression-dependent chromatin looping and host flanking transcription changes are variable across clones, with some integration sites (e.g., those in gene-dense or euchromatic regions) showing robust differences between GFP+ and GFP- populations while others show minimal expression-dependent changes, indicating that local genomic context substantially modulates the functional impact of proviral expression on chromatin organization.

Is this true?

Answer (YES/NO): NO